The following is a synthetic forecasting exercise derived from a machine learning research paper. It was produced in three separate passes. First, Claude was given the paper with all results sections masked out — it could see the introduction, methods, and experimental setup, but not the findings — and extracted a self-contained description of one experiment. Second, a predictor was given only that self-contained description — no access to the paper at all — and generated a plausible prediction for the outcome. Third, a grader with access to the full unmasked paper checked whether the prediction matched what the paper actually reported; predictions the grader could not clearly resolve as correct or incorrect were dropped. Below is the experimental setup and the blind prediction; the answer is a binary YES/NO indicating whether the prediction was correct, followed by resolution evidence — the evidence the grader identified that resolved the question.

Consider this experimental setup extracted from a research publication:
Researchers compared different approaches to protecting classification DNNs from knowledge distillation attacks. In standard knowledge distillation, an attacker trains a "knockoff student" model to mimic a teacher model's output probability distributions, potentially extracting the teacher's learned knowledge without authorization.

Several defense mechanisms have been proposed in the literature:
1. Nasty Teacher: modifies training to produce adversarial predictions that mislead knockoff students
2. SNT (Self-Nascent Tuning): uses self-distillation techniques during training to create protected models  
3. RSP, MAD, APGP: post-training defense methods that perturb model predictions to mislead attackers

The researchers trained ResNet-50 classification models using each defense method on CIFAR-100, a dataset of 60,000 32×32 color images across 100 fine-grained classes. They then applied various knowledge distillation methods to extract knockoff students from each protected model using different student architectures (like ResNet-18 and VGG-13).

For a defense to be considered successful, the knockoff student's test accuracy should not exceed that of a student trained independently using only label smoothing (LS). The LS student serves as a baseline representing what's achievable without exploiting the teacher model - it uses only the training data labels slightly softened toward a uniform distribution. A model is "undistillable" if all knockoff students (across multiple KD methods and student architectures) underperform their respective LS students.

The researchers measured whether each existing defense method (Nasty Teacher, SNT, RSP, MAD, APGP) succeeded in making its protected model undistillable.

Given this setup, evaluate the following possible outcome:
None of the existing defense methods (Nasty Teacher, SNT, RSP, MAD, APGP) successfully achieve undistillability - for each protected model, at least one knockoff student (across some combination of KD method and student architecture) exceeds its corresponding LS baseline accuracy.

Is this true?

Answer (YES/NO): YES